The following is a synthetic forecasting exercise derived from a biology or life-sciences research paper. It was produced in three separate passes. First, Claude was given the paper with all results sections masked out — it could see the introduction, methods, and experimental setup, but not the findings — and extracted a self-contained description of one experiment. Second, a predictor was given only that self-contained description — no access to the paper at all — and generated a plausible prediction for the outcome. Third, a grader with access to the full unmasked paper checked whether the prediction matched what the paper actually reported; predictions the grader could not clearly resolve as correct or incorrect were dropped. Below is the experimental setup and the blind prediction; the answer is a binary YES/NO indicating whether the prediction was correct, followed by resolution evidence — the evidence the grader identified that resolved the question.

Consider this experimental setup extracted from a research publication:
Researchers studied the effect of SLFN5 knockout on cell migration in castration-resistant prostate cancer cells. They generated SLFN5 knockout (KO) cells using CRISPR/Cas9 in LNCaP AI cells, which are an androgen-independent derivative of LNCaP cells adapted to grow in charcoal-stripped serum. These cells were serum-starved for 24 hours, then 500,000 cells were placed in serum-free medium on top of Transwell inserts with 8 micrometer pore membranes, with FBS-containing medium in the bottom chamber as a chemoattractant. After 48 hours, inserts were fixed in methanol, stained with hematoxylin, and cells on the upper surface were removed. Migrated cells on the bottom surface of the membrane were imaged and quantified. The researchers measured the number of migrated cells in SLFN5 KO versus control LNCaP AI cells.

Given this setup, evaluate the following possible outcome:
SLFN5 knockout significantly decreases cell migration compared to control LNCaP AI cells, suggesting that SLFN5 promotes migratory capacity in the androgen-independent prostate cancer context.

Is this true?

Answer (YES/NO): YES